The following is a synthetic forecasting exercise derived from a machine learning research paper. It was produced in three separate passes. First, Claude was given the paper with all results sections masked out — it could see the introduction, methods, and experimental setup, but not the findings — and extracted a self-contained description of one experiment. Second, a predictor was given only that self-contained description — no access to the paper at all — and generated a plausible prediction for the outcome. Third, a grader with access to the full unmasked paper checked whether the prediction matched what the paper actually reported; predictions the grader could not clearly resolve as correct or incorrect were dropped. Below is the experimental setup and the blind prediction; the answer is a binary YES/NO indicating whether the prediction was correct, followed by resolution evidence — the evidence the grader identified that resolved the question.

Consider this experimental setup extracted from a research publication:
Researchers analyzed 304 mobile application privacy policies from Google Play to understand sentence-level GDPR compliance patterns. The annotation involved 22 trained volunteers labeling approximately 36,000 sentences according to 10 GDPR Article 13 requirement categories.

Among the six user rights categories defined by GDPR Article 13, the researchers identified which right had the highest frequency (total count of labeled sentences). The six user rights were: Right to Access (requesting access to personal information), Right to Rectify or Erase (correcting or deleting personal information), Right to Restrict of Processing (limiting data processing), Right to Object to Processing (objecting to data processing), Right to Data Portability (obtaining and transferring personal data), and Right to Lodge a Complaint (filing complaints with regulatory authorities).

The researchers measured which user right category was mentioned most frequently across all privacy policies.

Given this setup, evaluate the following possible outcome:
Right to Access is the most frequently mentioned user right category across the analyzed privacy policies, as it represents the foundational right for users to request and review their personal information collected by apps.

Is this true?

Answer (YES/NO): NO